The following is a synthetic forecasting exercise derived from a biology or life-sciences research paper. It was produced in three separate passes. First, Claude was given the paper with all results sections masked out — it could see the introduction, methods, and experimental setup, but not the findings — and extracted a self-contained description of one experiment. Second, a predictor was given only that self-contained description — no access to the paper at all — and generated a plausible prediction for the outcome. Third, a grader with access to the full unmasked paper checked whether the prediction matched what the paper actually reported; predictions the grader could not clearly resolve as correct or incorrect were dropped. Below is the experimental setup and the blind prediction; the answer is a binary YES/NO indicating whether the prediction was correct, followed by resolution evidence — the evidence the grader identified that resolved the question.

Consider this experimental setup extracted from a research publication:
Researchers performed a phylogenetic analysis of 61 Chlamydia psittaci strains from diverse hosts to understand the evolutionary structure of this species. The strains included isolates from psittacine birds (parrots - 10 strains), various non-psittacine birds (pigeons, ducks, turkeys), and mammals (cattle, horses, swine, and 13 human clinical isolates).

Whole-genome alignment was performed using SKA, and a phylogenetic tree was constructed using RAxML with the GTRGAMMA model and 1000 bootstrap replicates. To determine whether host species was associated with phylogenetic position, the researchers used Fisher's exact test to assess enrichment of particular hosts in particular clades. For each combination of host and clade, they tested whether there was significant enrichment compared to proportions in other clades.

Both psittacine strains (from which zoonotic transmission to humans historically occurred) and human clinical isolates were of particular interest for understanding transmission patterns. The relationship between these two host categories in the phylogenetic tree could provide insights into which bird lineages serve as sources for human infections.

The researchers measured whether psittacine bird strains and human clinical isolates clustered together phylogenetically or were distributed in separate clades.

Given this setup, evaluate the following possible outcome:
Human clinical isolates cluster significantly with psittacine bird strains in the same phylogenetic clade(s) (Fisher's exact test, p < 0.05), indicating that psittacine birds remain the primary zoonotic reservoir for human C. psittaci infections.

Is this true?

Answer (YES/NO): YES